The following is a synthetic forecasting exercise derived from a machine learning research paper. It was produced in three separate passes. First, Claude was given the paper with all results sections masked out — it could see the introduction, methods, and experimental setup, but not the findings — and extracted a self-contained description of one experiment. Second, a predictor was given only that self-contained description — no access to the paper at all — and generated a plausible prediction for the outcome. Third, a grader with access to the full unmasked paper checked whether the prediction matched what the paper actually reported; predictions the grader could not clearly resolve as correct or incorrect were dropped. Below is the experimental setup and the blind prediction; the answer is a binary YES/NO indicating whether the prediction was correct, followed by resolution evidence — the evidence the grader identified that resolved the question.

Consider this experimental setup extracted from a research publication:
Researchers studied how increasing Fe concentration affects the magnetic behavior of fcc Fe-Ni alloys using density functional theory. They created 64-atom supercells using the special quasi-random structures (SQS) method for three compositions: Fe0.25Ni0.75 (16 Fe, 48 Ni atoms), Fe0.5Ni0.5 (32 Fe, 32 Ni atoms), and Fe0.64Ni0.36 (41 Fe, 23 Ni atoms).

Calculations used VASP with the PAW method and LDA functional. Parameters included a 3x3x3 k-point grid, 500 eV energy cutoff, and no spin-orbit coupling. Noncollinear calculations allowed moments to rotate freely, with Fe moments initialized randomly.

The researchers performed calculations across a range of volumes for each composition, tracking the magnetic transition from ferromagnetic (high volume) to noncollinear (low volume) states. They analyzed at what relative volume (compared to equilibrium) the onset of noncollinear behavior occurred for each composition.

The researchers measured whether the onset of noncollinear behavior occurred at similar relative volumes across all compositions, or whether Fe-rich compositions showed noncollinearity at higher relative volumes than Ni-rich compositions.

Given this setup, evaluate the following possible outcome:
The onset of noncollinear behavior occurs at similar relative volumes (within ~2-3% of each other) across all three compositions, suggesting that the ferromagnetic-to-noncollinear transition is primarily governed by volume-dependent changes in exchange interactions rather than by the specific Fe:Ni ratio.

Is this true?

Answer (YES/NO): NO